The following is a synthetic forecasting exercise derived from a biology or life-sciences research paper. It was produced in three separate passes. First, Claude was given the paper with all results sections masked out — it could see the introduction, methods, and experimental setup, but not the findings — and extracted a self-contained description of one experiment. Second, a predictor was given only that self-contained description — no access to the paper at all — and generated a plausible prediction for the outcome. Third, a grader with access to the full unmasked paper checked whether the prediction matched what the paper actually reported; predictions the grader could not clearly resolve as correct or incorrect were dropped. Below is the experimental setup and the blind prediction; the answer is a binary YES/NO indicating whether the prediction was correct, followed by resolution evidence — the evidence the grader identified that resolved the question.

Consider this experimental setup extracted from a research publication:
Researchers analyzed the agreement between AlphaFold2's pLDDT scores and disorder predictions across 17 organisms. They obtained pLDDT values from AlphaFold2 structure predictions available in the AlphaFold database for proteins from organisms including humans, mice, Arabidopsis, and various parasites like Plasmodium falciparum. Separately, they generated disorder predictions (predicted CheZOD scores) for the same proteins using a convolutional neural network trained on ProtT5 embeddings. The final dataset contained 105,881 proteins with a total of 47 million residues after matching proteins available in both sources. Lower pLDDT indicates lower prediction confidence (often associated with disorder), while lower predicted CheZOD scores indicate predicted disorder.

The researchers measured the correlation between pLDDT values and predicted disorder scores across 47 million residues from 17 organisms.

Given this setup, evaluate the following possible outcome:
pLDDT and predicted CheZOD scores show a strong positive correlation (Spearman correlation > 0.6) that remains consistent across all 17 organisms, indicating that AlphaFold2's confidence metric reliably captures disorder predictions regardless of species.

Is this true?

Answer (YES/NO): NO